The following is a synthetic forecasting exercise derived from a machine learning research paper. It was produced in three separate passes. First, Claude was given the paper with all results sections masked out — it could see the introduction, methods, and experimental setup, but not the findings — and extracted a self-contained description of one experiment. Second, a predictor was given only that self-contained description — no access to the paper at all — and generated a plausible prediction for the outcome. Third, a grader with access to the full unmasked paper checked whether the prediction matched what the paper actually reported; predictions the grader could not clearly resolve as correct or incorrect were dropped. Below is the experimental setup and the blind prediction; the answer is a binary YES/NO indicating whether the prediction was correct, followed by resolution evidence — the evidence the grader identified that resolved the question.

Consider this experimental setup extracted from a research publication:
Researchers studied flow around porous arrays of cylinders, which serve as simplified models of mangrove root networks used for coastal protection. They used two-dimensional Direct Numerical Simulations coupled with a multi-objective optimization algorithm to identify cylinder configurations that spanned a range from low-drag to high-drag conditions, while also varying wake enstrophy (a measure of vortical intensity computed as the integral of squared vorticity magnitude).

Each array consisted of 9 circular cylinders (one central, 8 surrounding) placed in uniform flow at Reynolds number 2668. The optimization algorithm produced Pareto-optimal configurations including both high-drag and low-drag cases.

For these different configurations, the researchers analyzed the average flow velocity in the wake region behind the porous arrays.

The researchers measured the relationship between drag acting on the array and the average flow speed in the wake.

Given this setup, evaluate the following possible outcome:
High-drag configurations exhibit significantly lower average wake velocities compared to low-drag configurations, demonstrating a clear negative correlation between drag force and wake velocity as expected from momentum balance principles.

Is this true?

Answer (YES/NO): NO